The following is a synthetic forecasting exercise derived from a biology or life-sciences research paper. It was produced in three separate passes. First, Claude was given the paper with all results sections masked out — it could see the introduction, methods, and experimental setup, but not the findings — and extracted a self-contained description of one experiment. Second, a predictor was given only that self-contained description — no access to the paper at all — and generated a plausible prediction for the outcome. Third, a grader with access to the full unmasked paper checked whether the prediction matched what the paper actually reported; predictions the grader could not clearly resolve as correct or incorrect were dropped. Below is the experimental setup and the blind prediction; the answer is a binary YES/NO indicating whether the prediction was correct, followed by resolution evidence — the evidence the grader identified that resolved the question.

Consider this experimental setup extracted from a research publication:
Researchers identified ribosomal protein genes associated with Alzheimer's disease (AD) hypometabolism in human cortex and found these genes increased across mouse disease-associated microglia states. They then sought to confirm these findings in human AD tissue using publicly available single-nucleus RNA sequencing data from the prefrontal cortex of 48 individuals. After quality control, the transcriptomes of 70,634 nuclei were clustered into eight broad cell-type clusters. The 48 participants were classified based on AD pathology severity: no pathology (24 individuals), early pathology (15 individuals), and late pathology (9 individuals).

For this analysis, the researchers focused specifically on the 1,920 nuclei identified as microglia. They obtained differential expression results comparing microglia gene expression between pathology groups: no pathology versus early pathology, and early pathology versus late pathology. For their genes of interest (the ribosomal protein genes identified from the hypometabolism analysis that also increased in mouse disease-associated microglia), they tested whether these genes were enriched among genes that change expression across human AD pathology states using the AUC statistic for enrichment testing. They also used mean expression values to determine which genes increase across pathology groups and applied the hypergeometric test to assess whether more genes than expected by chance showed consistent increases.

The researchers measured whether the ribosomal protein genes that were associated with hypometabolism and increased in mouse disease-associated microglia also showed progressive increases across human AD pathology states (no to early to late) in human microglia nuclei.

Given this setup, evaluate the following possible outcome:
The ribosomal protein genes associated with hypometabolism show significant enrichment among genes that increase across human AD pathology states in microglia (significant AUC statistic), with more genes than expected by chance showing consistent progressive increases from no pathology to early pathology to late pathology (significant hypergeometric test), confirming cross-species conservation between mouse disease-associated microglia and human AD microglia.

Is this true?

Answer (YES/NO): YES